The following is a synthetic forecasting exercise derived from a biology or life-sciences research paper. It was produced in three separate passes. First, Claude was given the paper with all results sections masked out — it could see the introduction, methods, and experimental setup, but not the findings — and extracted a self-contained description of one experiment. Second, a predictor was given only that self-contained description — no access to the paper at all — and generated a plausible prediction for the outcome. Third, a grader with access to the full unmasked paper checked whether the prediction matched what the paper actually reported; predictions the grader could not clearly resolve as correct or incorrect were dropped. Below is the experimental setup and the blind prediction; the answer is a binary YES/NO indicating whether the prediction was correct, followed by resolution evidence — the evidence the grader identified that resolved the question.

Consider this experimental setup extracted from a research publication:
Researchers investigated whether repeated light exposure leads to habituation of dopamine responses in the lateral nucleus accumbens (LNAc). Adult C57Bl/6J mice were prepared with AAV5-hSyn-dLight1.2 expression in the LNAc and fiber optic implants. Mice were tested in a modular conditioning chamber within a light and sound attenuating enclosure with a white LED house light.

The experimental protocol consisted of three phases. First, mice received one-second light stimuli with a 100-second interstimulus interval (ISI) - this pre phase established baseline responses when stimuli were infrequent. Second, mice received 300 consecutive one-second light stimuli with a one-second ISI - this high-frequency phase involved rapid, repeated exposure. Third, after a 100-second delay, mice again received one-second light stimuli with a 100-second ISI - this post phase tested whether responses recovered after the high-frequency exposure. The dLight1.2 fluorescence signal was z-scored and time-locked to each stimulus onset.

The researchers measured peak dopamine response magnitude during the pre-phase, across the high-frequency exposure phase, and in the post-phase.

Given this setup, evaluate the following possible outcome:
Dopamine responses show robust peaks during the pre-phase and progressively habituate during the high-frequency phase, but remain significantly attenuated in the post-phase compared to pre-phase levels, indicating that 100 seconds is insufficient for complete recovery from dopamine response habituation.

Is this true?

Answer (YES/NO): NO